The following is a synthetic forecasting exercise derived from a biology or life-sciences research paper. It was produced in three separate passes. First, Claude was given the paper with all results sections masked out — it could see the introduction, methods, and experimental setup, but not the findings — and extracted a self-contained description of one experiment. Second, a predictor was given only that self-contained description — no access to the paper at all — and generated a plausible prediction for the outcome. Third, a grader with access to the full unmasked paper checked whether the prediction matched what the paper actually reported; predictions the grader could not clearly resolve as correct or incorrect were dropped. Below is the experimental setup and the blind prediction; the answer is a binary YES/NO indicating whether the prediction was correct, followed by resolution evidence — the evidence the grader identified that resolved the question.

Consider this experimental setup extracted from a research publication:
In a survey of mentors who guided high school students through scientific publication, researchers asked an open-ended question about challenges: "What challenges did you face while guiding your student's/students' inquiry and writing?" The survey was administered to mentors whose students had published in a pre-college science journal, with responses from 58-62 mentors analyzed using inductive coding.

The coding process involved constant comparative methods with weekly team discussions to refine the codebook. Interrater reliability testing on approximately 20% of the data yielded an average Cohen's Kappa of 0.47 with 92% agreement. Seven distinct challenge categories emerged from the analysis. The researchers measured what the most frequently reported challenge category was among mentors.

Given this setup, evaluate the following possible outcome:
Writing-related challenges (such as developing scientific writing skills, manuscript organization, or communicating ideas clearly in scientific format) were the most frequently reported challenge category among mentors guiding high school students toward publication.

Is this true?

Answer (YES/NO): NO